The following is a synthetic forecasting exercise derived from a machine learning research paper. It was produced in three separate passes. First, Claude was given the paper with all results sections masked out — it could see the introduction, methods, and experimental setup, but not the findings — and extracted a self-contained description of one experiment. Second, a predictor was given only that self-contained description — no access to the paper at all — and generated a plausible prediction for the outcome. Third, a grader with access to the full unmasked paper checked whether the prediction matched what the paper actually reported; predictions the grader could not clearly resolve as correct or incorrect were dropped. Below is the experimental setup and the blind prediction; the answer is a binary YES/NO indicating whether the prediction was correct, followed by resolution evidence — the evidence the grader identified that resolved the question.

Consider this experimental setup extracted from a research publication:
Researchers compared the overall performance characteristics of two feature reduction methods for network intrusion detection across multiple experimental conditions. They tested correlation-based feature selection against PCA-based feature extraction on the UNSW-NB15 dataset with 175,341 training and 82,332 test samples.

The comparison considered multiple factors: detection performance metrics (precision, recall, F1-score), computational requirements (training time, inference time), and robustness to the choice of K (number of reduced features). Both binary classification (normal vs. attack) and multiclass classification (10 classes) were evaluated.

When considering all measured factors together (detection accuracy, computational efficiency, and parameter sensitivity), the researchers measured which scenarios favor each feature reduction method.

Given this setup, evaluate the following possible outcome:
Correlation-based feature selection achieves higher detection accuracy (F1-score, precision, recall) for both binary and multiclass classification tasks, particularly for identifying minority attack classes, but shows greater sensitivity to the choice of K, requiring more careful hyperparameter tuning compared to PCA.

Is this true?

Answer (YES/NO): NO